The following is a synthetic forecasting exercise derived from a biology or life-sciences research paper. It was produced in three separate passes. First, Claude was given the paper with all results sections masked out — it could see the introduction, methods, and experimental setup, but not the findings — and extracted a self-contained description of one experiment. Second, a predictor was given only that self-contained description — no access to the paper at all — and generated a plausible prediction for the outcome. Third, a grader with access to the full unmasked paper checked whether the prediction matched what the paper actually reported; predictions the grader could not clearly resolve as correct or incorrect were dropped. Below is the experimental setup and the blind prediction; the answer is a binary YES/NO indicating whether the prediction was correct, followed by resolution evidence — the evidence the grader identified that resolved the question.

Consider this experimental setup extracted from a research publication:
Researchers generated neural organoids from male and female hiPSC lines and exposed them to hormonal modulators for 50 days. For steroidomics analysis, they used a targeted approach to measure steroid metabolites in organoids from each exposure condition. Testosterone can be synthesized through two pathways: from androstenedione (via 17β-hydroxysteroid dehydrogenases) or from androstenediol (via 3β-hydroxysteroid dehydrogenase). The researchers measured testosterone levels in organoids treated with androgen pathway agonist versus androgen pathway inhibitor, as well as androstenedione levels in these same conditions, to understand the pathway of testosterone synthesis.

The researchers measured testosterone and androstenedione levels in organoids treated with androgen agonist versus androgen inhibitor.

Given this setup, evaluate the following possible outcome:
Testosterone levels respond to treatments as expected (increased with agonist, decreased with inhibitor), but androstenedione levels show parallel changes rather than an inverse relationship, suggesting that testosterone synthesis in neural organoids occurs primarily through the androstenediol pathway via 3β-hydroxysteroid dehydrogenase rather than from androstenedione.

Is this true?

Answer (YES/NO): NO